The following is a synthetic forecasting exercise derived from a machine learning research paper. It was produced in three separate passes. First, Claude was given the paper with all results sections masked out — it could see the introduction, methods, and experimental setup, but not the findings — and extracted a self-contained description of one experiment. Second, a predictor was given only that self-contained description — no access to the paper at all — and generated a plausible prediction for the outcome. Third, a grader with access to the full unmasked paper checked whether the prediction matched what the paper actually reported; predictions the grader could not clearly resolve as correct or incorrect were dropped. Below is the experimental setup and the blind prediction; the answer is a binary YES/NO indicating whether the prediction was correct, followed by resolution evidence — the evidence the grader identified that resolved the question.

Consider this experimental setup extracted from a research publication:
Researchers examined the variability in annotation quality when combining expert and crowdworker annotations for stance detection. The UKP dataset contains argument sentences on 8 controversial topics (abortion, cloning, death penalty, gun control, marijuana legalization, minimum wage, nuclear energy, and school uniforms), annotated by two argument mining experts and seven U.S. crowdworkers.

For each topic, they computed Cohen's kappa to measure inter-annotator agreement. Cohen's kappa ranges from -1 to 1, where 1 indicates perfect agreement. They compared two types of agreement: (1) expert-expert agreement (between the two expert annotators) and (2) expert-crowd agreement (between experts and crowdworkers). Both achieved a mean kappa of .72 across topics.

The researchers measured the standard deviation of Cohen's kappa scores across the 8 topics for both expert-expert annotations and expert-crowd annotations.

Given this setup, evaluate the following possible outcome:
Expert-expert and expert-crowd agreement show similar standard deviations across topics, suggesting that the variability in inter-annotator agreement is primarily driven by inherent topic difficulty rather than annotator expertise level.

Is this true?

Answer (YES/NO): NO